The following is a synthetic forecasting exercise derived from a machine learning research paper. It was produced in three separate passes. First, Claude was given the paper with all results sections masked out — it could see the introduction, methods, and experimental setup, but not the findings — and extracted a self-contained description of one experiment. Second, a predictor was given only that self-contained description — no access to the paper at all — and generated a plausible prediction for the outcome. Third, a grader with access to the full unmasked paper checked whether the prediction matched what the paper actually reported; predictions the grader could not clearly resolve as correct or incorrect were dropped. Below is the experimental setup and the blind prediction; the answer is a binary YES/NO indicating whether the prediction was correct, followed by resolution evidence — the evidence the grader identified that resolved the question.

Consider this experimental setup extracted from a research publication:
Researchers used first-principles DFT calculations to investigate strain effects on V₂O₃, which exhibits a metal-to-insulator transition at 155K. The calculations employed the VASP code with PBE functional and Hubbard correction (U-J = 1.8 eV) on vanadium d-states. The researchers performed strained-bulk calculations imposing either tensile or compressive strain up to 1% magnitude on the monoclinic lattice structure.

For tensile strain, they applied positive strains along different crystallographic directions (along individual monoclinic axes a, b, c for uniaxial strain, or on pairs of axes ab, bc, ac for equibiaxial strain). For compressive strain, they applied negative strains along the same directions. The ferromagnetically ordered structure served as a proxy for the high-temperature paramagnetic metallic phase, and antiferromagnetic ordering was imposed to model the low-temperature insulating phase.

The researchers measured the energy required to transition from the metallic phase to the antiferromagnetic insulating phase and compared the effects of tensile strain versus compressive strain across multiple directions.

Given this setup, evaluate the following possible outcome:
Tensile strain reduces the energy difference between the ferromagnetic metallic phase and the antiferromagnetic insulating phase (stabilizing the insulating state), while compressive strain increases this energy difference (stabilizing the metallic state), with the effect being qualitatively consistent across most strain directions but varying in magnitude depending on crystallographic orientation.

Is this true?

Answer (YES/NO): NO